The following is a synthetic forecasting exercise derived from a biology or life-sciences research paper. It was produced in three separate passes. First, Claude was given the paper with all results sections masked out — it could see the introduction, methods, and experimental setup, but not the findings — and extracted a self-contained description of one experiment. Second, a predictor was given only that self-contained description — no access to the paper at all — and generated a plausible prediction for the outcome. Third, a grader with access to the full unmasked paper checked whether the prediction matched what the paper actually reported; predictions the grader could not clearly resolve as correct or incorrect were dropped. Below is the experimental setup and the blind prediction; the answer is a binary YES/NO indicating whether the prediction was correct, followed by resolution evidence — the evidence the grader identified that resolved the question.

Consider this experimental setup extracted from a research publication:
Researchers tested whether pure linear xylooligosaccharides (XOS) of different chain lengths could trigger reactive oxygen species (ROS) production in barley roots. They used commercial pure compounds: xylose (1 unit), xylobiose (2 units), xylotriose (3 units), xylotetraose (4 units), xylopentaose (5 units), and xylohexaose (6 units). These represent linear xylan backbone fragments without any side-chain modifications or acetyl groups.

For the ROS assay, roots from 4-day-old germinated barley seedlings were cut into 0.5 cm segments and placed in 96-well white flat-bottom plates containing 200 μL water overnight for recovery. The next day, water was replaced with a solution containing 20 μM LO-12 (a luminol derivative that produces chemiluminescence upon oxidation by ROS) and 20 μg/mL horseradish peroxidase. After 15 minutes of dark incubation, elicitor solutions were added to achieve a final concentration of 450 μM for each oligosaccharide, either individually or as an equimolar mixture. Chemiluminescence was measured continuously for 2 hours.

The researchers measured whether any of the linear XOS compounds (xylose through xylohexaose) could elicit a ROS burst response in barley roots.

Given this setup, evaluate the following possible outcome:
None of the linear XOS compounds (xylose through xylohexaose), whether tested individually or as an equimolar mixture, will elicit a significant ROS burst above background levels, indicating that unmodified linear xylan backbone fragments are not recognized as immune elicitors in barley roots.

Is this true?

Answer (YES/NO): NO